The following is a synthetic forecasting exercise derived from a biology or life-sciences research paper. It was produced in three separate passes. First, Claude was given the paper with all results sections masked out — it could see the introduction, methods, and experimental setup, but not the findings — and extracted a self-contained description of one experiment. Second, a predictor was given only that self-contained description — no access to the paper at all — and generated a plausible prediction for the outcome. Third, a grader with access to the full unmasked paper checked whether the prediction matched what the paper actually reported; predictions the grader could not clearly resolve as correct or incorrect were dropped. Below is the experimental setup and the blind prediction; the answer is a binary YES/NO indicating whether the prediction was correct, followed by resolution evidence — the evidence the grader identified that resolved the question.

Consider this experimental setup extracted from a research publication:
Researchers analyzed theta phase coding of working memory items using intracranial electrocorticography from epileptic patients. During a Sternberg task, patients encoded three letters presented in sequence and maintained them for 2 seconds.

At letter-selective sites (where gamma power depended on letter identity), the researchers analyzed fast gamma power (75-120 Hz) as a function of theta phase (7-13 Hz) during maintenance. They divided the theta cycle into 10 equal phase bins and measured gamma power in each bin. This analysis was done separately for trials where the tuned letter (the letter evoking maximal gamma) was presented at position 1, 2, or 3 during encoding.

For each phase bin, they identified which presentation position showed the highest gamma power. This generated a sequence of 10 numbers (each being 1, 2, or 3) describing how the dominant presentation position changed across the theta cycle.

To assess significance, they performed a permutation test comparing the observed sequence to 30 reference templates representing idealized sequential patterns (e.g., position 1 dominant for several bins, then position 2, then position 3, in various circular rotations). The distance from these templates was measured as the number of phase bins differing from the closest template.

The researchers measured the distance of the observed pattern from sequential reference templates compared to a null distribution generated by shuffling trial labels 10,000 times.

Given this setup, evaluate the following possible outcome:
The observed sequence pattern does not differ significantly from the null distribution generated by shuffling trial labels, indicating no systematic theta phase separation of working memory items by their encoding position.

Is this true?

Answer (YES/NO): NO